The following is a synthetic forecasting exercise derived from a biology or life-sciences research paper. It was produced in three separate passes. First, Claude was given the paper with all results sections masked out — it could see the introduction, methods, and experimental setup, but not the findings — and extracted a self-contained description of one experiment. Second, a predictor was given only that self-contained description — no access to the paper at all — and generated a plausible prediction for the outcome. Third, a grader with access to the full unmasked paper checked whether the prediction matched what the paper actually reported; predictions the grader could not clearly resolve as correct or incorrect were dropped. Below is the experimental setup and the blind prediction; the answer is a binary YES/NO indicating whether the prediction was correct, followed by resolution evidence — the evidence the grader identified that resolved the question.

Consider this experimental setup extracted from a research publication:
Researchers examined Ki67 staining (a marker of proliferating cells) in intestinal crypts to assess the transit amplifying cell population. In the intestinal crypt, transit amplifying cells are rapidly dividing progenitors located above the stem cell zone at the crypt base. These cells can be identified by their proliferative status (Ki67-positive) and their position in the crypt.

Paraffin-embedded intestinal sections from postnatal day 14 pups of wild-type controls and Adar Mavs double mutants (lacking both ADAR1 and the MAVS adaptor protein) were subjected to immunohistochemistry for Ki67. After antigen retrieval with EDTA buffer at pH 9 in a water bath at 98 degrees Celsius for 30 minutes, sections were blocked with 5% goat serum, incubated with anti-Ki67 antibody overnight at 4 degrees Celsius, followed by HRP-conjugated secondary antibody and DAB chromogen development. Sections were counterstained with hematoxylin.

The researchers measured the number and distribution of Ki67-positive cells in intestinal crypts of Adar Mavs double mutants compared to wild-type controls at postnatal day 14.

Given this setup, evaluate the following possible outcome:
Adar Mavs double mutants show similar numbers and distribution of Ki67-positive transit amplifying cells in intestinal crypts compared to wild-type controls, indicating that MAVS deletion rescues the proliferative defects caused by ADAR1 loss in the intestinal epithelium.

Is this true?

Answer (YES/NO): NO